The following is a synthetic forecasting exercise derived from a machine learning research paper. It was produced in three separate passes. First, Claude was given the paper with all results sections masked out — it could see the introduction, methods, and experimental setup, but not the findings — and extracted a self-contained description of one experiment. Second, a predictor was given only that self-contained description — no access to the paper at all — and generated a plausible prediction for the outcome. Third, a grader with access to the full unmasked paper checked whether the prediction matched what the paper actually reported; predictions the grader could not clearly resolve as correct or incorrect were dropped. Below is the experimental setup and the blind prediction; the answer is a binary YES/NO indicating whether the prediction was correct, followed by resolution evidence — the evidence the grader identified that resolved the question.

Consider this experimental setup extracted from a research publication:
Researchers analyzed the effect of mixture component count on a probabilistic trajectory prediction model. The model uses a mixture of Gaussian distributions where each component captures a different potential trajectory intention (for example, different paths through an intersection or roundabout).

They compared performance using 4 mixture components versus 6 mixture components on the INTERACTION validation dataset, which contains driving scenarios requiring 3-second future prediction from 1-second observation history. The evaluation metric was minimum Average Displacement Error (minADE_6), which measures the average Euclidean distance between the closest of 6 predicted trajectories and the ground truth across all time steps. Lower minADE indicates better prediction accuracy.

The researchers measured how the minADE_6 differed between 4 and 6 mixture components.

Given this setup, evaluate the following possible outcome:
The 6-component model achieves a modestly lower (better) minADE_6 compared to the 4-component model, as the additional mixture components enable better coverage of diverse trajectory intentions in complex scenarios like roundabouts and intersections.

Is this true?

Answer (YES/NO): NO